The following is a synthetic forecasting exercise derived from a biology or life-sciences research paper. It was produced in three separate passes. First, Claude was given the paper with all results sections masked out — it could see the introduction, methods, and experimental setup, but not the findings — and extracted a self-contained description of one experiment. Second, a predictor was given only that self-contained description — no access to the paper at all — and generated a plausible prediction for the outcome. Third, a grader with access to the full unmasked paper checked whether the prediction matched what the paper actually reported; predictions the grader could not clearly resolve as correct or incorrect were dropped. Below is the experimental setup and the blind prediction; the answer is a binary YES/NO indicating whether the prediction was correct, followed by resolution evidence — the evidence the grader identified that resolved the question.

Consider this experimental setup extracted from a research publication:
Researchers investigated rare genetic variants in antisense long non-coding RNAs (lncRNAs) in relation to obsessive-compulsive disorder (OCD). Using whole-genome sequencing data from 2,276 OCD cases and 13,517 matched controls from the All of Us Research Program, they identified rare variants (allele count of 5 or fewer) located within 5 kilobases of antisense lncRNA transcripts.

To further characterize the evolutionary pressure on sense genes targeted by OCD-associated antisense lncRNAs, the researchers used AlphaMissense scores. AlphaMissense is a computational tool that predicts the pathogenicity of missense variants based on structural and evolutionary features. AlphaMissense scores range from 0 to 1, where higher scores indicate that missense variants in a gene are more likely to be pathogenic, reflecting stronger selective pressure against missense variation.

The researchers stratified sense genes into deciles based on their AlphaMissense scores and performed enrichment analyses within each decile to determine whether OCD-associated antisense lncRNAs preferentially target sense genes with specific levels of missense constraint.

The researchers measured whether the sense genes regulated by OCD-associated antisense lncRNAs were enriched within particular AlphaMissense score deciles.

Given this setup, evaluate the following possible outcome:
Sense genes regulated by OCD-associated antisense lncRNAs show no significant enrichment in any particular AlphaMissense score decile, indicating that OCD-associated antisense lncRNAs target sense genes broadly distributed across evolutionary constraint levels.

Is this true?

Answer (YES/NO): NO